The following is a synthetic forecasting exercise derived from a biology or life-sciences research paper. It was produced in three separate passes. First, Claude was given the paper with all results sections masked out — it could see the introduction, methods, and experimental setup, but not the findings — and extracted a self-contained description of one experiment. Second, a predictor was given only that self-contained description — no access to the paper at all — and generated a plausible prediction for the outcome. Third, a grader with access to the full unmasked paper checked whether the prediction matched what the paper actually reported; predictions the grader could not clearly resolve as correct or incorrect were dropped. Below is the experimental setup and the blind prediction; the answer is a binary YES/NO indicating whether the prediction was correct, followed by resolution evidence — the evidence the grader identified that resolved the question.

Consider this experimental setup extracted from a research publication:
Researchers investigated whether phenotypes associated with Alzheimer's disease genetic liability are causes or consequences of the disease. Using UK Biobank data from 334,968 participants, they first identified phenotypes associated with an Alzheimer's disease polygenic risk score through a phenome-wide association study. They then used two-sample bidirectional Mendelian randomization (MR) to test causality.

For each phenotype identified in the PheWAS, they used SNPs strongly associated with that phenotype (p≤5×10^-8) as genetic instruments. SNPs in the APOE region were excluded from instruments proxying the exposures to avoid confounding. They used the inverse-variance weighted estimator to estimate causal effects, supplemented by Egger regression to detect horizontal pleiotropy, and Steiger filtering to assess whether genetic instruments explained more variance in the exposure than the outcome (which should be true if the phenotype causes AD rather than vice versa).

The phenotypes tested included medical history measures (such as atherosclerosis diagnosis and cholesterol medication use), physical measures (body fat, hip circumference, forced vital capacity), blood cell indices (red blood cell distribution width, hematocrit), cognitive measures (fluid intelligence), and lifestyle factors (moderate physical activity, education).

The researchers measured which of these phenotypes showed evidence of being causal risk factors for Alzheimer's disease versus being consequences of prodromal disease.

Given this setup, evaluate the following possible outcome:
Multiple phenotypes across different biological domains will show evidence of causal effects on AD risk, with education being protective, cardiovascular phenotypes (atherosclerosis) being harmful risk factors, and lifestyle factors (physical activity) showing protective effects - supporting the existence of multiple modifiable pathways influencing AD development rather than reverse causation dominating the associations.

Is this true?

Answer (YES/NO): NO